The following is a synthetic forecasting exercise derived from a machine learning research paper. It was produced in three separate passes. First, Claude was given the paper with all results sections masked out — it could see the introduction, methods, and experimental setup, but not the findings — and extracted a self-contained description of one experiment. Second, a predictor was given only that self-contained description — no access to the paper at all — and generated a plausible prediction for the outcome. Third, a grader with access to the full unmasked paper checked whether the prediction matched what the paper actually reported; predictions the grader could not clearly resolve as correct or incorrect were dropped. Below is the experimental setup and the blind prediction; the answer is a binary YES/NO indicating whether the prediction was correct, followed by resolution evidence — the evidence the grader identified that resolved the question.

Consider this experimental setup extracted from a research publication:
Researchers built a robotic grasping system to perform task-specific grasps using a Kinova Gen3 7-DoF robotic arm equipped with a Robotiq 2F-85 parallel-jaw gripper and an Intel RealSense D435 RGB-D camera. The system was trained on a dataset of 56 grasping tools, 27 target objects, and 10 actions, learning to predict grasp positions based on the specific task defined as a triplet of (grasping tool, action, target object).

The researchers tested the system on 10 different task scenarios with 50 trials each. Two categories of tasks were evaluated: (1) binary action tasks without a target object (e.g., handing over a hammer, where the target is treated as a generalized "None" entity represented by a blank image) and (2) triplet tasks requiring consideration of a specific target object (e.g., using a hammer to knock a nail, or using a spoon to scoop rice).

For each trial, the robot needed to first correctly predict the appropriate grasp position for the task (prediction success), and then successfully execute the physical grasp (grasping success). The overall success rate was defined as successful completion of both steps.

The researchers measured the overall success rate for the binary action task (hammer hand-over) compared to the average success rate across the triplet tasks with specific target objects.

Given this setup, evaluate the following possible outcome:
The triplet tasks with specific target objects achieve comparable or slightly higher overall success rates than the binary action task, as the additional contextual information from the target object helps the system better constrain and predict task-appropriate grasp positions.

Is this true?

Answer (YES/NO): NO